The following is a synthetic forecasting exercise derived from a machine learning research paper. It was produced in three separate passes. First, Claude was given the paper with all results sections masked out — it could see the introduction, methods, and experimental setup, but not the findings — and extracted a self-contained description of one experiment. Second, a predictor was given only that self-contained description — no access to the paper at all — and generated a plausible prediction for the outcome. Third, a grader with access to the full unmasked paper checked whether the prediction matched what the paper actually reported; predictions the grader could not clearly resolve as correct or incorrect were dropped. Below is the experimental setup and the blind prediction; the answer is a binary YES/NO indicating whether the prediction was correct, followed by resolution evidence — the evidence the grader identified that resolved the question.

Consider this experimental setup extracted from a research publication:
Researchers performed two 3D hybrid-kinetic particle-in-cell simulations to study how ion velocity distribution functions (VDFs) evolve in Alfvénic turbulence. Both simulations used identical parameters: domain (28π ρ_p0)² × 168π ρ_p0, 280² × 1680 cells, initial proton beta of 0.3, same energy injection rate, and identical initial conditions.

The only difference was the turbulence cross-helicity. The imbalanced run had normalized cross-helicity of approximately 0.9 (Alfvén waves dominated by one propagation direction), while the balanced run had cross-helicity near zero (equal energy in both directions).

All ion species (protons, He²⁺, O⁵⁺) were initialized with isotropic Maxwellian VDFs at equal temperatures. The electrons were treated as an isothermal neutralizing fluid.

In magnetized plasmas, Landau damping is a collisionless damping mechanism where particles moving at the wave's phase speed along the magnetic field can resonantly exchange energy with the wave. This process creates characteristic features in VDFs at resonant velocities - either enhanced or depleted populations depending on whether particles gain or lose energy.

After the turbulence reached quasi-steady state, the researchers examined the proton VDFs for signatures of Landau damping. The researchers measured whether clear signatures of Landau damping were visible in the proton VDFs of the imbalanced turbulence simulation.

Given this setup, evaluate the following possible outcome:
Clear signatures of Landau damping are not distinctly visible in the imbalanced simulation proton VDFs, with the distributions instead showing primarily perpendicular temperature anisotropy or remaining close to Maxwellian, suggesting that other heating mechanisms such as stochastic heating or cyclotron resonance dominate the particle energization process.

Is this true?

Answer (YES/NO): NO